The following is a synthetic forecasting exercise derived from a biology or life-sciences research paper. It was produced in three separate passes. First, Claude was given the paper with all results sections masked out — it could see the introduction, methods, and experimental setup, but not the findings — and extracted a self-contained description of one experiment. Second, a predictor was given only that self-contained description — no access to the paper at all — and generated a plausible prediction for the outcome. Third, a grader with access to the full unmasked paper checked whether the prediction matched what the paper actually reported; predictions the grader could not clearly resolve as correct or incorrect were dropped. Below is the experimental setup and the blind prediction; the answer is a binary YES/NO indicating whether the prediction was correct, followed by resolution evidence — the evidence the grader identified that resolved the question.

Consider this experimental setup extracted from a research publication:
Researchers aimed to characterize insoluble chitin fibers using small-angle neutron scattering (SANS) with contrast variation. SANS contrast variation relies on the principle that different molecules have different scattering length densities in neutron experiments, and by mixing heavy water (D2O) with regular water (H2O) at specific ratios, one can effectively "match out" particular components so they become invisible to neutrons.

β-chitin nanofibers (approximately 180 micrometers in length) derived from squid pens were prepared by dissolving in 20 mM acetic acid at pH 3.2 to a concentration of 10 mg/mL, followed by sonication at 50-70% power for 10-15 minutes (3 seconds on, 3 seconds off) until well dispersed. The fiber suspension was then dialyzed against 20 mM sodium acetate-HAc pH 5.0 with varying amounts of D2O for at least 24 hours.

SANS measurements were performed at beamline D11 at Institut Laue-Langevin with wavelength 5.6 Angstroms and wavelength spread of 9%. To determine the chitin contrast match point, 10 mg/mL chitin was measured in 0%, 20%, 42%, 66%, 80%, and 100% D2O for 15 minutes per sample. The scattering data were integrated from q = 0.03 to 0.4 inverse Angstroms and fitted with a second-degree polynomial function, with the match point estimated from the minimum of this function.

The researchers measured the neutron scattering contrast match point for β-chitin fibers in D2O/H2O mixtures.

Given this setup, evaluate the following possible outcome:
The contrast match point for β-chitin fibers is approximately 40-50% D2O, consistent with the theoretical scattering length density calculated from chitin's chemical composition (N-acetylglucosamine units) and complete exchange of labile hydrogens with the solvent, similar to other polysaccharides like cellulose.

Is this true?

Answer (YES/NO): YES